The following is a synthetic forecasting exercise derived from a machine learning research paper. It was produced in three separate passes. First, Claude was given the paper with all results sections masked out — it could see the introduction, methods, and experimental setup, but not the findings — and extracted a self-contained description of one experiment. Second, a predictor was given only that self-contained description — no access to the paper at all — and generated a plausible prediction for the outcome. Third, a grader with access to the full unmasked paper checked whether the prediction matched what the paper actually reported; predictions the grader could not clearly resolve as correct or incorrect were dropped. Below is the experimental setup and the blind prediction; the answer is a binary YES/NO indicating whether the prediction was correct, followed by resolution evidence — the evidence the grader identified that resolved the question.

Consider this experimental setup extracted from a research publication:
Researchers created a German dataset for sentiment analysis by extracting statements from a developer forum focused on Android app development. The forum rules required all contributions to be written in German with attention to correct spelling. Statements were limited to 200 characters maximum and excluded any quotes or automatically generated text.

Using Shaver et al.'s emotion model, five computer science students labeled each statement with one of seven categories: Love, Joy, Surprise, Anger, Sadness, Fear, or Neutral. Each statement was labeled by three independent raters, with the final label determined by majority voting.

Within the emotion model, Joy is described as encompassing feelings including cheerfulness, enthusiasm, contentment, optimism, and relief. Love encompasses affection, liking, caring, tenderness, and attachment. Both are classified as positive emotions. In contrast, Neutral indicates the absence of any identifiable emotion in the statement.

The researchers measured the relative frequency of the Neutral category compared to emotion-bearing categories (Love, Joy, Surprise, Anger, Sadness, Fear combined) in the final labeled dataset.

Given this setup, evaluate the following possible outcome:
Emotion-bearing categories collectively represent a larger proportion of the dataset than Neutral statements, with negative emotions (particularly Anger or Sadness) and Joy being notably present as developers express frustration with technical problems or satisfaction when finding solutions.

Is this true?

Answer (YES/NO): NO